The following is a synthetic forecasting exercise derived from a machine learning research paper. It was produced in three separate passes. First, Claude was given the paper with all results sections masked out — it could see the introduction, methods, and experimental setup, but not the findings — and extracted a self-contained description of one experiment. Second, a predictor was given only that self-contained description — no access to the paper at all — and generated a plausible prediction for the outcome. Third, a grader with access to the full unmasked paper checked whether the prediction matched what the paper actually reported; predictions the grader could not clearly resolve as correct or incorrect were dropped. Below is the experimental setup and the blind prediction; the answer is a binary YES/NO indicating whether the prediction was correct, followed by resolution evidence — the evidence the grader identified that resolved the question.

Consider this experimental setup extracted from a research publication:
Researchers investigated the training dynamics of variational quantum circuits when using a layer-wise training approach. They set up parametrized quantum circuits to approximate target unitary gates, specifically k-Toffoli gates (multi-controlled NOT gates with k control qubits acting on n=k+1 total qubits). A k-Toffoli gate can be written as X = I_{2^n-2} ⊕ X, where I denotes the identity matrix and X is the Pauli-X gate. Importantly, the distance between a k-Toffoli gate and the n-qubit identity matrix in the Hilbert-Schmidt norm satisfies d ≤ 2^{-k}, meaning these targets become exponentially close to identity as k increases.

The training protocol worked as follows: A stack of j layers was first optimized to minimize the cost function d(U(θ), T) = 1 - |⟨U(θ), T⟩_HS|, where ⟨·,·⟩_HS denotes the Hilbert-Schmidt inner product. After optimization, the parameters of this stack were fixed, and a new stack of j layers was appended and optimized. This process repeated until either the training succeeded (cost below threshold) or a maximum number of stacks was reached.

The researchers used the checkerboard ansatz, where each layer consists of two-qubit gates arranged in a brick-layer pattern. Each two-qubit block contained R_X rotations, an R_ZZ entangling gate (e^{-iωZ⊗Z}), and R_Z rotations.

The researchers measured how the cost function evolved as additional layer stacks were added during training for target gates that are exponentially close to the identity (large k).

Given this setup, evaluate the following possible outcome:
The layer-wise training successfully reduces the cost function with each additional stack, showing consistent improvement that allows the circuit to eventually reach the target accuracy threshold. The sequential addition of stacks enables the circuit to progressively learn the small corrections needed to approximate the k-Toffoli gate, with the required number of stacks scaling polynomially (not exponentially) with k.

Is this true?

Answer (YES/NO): NO